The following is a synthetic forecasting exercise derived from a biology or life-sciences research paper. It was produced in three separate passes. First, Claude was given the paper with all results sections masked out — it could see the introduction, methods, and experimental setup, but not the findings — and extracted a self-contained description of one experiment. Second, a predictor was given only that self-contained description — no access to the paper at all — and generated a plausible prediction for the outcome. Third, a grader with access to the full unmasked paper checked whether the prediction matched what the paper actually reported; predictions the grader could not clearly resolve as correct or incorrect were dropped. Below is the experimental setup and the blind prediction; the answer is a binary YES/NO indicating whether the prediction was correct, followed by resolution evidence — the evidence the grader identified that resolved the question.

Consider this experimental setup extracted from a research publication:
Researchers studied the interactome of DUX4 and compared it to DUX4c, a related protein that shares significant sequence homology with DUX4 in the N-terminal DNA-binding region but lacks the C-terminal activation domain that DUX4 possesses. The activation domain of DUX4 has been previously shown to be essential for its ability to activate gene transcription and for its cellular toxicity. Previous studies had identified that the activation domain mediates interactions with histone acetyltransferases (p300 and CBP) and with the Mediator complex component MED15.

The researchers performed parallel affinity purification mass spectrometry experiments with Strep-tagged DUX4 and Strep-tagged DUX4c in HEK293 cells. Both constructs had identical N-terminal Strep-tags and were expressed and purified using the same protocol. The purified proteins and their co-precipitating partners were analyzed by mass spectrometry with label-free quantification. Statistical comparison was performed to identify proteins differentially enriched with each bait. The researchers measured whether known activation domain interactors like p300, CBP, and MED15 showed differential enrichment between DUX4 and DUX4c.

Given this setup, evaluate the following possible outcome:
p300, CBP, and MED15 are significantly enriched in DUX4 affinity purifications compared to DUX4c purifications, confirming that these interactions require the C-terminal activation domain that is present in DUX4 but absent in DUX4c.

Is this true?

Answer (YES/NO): NO